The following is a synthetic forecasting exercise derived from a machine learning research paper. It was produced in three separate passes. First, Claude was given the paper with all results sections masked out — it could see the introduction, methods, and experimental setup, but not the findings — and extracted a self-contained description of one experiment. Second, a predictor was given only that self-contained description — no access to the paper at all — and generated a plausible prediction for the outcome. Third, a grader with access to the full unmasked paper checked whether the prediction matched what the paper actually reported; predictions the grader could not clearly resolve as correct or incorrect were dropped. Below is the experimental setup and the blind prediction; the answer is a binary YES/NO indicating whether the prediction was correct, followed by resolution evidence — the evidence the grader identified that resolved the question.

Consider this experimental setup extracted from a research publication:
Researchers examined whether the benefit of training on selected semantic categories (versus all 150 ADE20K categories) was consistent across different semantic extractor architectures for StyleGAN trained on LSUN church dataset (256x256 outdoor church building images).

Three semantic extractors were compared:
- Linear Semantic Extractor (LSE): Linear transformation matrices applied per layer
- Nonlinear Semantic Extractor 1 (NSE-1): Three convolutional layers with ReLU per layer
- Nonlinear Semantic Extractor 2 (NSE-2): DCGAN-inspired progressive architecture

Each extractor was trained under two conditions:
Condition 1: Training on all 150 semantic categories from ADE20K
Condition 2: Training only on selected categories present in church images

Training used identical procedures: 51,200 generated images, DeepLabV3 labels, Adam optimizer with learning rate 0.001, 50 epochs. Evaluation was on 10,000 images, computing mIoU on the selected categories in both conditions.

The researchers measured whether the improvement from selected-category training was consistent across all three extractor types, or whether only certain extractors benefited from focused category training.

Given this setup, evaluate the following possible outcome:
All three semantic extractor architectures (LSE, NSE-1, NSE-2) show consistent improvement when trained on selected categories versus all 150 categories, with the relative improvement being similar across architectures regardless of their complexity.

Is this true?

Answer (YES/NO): YES